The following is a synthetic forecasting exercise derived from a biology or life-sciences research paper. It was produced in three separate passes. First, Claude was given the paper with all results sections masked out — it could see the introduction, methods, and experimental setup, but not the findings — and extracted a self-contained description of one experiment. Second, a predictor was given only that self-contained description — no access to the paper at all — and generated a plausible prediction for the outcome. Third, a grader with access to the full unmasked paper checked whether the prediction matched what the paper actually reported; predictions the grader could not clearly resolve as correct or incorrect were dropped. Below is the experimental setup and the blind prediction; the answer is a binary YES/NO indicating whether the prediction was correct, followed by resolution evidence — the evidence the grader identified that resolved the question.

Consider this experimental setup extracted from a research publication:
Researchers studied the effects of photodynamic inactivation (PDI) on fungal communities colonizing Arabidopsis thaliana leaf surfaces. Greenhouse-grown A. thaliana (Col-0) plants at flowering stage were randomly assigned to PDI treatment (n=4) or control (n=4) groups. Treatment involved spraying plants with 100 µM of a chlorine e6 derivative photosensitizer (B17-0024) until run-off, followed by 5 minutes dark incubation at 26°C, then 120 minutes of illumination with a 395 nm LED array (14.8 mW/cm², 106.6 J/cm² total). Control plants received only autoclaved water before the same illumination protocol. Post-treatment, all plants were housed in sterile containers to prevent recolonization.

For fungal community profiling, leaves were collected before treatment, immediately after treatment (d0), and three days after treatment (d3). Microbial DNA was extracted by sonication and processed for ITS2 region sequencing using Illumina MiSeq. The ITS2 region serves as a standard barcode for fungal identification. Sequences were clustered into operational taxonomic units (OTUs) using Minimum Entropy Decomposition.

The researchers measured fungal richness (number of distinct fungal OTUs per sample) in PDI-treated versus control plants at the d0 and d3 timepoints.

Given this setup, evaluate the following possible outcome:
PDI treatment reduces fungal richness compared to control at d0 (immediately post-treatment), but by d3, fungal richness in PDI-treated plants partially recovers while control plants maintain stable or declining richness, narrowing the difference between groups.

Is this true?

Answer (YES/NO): NO